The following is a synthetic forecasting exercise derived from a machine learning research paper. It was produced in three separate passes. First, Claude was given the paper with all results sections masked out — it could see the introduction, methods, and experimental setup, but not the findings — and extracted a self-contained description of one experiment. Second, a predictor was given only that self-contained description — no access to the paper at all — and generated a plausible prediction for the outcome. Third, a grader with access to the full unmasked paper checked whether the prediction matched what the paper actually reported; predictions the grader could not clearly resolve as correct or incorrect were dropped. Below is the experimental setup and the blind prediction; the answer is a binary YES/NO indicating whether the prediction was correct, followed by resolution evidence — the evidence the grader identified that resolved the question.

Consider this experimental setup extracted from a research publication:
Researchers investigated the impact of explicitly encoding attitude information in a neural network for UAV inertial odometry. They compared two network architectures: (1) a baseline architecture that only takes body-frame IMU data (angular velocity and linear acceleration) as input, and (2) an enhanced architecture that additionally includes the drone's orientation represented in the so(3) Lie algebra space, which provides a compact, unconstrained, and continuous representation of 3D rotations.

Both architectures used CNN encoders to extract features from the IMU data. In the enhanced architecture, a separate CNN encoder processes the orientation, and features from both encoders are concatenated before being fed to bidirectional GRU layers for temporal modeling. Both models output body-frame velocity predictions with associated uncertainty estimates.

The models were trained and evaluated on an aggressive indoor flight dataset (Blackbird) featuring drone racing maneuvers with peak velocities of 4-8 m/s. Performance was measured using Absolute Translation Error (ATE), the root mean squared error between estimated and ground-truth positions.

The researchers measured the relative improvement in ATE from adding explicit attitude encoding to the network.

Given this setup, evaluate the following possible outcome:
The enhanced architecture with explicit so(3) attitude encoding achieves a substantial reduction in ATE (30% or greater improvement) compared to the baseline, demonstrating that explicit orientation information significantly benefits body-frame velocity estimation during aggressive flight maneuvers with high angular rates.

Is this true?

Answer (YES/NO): YES